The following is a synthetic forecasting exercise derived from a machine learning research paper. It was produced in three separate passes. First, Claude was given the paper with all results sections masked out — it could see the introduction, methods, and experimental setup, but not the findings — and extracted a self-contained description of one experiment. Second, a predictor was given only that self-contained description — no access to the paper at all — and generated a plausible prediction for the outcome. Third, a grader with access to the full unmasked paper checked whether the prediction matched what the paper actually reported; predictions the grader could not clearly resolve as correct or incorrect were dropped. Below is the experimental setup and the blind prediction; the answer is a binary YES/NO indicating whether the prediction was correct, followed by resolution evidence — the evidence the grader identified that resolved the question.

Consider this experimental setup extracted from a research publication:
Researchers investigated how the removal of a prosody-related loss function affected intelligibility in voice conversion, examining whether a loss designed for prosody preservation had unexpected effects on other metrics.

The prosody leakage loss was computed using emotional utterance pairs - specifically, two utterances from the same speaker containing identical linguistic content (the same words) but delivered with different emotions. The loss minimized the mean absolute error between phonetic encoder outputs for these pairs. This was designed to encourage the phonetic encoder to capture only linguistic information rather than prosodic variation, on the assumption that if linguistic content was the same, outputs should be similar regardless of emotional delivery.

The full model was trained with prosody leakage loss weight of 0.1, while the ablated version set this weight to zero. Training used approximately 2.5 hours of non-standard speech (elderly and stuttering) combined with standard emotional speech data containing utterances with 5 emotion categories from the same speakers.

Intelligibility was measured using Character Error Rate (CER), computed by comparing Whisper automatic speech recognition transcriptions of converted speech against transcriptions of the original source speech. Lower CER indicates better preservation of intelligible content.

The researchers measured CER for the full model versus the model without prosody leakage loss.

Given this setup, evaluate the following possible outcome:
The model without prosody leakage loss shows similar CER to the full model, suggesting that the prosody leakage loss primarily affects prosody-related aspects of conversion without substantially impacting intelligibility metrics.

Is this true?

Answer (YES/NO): NO